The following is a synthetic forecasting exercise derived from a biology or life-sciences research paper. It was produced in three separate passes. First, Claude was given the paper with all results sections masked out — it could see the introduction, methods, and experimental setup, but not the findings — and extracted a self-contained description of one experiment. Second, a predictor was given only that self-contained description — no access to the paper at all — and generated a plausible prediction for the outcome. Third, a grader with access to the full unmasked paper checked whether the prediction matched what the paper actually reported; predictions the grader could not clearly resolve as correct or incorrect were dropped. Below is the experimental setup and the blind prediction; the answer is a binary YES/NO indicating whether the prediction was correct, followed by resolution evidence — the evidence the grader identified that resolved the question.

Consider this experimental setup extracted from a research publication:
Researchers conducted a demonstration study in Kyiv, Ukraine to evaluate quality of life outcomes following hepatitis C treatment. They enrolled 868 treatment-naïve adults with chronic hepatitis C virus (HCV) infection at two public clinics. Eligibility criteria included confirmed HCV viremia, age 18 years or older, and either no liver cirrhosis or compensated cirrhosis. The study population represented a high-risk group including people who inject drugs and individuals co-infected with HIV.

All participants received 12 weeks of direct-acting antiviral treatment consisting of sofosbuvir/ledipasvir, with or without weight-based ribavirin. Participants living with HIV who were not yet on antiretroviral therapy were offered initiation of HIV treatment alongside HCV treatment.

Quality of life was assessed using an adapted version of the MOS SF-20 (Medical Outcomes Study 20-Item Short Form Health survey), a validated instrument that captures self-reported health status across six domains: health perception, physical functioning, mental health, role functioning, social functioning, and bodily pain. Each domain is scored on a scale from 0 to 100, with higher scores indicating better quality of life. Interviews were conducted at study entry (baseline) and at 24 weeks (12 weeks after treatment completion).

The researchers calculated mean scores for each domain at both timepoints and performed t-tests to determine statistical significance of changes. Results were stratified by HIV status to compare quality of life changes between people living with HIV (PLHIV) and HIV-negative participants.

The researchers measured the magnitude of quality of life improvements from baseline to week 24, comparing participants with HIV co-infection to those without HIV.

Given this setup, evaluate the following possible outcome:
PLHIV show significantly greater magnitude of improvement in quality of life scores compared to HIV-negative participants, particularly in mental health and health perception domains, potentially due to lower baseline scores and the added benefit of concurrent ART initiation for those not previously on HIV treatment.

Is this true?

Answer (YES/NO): NO